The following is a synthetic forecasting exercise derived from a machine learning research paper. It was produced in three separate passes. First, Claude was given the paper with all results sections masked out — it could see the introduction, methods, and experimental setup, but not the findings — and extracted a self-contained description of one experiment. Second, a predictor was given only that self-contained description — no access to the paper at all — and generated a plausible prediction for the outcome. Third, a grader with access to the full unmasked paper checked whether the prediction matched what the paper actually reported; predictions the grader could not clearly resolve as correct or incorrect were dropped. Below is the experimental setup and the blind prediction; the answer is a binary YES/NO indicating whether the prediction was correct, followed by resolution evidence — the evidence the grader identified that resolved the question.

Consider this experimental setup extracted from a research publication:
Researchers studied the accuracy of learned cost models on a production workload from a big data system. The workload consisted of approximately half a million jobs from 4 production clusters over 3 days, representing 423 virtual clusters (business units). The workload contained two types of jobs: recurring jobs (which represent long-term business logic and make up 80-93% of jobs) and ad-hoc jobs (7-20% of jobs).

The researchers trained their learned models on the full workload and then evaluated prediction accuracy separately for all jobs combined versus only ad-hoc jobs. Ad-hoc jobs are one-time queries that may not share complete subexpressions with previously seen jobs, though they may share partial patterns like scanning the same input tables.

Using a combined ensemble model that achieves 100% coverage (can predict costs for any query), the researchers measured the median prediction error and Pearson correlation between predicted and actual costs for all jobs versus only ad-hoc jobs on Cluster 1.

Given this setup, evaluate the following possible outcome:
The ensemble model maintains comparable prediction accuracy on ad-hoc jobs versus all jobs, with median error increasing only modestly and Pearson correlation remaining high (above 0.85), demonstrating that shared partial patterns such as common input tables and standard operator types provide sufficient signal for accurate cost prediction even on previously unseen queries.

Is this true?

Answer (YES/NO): NO